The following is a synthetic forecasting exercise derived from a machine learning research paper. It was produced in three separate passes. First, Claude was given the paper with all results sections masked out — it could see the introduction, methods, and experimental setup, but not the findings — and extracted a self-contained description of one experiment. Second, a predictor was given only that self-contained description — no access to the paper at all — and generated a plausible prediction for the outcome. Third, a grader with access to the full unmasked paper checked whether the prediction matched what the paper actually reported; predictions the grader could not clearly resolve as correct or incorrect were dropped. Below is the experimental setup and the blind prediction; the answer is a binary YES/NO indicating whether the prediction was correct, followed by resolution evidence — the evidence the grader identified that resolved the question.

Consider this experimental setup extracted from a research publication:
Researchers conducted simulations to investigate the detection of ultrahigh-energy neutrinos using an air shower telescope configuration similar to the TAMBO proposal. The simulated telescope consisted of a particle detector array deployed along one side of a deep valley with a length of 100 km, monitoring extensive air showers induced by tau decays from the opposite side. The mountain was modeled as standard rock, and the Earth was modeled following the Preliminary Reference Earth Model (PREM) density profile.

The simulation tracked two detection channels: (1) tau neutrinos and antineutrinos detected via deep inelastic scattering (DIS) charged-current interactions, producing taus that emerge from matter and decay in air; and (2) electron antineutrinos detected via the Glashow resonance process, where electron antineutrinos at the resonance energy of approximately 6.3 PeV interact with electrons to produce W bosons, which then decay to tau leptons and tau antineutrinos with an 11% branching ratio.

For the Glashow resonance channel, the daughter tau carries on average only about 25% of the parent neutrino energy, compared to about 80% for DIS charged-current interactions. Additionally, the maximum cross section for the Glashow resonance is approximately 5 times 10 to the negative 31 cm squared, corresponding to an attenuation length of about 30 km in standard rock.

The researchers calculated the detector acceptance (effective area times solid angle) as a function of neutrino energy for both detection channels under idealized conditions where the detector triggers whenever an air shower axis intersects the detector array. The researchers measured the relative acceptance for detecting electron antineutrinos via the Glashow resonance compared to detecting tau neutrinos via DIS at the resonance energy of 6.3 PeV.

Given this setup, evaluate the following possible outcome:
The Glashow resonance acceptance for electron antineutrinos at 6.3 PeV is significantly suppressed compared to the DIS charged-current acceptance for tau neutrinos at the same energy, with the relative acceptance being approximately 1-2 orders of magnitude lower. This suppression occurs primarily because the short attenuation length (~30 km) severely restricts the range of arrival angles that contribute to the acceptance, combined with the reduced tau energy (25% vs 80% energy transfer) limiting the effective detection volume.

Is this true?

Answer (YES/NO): NO